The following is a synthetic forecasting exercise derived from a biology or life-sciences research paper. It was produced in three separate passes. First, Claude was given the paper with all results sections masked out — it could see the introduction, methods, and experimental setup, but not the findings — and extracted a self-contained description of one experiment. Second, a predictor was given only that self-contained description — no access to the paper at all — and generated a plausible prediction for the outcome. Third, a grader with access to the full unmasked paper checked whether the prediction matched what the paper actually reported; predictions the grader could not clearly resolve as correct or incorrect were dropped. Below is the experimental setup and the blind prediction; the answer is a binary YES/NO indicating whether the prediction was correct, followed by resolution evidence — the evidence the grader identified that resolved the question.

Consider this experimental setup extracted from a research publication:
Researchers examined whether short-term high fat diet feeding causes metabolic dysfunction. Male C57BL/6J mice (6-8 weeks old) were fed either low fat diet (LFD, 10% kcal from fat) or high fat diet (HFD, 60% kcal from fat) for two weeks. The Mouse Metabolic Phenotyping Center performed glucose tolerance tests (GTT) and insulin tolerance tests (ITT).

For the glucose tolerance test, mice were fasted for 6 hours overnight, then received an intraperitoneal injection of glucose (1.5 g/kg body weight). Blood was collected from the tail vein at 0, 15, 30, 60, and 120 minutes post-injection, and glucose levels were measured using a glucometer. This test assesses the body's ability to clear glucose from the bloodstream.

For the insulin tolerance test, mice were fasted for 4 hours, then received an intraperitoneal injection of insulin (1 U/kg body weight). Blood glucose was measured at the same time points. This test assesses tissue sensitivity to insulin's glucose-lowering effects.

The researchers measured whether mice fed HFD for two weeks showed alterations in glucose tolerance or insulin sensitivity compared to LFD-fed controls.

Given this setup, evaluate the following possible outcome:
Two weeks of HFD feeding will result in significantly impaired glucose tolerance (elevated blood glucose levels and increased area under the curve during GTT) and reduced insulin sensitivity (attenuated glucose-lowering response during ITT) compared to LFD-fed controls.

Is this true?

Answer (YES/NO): NO